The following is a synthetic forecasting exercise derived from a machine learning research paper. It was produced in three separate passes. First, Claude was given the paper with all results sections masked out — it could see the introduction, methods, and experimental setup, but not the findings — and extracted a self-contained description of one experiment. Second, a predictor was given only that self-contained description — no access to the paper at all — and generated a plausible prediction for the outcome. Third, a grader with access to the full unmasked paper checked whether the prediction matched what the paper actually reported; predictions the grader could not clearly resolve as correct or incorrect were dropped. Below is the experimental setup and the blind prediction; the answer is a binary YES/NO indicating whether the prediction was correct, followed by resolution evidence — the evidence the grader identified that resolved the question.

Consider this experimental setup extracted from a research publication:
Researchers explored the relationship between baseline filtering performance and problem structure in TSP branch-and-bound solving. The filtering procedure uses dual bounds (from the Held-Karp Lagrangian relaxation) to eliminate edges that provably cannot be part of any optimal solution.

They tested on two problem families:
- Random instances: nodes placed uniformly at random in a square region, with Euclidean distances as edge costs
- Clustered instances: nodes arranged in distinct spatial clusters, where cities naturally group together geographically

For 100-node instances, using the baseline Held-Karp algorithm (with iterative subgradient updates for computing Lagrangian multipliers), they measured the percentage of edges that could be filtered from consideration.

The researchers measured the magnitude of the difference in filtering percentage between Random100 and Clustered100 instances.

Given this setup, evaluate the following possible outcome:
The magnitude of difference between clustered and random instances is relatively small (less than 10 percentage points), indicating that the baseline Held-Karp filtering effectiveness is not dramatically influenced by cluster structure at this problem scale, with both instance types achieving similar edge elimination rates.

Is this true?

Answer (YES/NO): NO